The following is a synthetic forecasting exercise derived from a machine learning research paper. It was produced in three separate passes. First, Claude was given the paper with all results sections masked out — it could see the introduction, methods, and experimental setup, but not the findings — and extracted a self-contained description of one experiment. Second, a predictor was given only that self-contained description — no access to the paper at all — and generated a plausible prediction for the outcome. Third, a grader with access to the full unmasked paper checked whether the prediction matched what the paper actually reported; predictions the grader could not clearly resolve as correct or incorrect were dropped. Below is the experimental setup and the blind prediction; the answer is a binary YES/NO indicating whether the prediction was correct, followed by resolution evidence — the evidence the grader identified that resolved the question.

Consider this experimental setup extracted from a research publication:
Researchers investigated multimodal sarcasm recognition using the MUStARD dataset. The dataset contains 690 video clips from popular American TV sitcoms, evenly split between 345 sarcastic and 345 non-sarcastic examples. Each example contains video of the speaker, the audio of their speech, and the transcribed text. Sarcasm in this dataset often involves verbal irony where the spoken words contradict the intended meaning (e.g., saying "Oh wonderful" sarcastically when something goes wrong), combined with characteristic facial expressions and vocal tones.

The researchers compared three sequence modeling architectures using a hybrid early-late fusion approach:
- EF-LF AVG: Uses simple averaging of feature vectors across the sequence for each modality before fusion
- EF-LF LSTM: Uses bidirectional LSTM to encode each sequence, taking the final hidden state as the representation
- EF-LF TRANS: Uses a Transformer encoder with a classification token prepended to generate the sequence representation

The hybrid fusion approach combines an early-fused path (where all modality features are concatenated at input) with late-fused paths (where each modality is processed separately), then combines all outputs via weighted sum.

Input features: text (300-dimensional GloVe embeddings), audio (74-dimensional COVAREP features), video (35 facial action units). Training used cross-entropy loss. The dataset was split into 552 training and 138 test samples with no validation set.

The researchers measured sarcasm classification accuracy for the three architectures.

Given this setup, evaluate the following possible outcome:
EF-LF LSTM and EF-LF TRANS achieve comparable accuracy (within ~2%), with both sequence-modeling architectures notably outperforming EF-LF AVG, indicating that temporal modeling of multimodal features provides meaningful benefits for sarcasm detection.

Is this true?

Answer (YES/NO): NO